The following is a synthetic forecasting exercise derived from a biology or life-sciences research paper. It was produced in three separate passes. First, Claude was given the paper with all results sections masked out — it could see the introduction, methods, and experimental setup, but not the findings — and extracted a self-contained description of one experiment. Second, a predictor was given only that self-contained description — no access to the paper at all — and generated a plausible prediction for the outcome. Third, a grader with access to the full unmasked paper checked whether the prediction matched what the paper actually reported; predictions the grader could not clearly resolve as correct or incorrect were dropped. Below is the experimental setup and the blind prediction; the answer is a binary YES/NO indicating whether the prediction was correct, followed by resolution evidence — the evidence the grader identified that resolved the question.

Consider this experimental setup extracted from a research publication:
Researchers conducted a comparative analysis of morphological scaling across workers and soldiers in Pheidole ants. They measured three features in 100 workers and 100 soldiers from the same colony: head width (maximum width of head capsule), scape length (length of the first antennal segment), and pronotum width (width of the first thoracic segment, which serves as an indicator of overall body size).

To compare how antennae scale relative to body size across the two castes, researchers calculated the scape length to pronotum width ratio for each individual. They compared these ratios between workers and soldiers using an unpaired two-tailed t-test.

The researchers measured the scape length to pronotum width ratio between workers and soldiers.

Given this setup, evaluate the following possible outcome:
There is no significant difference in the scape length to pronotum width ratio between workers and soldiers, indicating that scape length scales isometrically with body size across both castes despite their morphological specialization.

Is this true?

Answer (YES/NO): NO